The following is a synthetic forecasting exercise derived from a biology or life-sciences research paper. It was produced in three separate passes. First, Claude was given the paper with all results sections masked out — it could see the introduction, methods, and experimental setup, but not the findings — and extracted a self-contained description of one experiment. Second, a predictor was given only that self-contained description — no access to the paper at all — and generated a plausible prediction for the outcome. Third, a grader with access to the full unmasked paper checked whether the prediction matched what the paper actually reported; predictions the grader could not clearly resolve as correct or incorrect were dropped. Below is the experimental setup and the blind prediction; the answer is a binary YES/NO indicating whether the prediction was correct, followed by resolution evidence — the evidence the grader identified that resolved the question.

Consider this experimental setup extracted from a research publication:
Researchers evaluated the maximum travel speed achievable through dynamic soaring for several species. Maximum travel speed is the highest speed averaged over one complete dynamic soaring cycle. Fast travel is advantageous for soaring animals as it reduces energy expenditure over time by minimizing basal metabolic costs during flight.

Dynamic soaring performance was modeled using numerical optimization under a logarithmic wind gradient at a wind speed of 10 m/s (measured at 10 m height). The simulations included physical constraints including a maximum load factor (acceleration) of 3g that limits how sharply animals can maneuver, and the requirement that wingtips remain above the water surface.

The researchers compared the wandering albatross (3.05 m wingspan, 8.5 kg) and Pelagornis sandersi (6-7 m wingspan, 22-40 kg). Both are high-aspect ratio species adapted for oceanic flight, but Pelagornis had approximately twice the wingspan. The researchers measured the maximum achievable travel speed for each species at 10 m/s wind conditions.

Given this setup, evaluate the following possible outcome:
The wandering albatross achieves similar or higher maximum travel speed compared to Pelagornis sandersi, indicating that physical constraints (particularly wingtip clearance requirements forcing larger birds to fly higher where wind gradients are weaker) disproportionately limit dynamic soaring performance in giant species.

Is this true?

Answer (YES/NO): YES